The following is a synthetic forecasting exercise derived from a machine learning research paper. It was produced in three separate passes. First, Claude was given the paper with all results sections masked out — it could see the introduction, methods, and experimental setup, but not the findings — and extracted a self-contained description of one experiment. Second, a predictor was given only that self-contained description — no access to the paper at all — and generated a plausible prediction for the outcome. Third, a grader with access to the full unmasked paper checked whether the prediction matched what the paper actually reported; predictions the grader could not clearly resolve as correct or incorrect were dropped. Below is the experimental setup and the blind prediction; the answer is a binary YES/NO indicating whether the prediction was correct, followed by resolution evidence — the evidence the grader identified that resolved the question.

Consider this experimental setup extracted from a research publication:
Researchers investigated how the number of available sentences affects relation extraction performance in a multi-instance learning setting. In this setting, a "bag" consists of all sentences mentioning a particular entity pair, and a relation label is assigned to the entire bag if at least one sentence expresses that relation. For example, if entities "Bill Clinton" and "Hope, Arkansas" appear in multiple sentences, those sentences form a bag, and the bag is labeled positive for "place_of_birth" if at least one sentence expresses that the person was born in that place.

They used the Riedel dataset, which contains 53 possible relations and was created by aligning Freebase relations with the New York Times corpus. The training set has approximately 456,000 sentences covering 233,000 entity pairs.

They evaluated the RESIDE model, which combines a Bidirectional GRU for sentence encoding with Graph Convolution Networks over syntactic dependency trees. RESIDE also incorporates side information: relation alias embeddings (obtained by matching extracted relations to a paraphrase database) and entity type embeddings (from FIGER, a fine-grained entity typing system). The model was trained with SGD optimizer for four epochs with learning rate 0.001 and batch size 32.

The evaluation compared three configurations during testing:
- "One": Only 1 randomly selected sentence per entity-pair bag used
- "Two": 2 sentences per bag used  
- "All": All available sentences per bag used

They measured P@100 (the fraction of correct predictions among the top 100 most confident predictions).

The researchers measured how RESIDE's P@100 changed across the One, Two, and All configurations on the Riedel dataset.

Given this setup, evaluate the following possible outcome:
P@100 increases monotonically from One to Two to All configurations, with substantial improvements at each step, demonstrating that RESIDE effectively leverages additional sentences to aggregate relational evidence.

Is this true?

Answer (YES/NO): NO